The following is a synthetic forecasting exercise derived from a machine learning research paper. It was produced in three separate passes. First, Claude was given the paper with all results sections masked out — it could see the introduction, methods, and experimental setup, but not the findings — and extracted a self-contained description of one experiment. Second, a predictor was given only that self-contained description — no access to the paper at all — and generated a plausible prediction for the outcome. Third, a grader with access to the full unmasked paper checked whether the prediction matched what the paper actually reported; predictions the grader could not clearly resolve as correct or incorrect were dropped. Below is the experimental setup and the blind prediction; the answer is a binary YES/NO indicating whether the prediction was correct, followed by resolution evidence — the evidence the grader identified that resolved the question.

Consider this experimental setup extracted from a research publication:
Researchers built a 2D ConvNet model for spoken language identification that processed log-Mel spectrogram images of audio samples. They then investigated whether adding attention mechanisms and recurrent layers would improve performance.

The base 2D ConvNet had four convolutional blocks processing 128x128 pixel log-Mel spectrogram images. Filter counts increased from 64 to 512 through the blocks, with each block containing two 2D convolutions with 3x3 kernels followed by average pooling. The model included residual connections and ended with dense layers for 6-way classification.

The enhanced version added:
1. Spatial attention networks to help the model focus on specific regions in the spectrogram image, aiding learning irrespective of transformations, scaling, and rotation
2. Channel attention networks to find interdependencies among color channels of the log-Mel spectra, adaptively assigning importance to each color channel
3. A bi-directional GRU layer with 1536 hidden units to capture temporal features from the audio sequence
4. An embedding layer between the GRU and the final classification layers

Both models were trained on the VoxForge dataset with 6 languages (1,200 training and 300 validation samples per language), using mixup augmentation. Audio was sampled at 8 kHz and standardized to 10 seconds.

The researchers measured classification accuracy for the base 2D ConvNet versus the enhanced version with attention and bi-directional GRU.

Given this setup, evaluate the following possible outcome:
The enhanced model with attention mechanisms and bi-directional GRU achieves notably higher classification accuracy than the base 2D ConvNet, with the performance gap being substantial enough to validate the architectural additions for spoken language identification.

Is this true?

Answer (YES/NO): NO